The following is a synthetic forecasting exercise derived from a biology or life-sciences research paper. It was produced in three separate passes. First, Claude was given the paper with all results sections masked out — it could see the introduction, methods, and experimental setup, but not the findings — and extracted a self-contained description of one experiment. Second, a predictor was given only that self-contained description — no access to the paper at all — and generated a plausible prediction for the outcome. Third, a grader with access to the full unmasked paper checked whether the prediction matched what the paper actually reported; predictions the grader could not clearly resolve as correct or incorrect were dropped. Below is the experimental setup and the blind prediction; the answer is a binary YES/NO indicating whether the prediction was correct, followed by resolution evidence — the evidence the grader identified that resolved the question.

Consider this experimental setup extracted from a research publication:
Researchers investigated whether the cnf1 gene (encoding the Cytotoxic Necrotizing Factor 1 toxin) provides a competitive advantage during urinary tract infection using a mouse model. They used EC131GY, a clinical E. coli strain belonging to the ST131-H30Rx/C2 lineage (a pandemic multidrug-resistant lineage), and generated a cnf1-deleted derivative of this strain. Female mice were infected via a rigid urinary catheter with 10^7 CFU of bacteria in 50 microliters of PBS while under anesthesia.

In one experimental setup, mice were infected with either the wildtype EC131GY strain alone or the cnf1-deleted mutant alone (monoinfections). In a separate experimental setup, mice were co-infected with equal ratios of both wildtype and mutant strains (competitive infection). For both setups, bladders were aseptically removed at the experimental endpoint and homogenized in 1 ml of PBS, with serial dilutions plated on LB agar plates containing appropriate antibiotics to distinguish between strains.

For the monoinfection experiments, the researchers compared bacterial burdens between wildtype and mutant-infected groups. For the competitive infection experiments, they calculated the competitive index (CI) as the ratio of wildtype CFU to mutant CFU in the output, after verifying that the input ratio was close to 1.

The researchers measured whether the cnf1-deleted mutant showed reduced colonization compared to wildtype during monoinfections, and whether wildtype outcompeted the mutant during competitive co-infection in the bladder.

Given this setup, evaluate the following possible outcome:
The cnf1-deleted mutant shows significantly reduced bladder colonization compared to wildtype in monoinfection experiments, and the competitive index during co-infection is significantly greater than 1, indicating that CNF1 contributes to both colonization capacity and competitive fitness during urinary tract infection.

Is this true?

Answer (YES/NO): NO